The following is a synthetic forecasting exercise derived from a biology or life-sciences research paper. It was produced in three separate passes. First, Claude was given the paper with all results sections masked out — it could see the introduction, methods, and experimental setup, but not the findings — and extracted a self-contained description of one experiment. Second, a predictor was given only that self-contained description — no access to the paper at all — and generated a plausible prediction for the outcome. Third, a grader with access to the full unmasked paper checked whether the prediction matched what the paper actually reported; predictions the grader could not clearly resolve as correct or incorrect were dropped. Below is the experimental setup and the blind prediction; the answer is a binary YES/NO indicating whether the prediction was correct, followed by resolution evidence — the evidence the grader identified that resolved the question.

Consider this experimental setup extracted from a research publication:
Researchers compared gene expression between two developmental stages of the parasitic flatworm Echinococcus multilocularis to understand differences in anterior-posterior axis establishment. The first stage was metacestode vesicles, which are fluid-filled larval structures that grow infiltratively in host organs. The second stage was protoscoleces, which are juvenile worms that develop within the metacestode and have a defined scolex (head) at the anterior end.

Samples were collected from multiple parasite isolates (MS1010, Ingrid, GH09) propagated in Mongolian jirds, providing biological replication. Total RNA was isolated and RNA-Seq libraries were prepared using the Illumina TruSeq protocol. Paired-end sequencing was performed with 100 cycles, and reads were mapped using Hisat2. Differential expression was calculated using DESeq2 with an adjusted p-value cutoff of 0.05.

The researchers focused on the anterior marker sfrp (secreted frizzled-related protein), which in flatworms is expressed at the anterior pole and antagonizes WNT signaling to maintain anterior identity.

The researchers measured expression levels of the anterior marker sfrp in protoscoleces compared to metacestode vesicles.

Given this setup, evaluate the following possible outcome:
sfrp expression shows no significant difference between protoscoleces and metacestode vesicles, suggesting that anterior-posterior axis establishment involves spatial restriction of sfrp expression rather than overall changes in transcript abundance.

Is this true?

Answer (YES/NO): NO